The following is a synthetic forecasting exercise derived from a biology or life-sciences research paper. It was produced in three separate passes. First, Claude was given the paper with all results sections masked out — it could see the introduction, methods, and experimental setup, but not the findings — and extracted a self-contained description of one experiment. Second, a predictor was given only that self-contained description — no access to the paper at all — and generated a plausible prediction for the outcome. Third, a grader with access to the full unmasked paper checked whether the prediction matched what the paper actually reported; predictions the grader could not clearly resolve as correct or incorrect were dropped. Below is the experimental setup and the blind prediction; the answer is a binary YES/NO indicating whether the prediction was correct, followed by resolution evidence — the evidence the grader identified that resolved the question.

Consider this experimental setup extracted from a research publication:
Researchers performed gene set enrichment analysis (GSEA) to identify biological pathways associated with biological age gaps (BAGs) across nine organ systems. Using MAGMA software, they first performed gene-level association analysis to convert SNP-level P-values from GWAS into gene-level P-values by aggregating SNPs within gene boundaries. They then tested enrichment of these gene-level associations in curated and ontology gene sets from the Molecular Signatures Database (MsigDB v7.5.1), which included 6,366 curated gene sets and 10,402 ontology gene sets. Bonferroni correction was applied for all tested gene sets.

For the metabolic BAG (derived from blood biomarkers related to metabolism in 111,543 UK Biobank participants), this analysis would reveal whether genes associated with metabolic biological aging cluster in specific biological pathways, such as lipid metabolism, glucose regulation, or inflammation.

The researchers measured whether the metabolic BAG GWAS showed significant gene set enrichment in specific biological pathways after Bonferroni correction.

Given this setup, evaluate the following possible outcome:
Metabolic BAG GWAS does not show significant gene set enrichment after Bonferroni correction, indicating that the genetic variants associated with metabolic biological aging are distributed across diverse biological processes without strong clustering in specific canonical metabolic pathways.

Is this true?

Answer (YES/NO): NO